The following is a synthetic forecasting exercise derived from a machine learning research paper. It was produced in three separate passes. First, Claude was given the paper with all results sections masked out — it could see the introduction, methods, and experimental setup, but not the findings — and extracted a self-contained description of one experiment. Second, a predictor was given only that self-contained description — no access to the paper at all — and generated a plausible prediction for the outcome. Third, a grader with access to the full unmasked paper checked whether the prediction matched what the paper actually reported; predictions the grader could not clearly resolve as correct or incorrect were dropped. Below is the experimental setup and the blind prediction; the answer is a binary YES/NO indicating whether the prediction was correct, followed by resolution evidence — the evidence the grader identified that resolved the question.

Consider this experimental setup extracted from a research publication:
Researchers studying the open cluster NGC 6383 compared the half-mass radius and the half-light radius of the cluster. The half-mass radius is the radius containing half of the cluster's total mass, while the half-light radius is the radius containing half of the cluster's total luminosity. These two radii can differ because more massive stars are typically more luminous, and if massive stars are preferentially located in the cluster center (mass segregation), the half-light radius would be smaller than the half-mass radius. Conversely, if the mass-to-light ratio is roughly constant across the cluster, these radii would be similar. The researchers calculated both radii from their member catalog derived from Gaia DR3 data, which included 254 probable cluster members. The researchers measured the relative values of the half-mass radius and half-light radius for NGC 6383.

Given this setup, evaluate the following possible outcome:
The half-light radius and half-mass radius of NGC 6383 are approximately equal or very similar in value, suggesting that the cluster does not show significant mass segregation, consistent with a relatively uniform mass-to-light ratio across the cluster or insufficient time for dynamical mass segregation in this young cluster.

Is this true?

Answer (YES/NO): NO